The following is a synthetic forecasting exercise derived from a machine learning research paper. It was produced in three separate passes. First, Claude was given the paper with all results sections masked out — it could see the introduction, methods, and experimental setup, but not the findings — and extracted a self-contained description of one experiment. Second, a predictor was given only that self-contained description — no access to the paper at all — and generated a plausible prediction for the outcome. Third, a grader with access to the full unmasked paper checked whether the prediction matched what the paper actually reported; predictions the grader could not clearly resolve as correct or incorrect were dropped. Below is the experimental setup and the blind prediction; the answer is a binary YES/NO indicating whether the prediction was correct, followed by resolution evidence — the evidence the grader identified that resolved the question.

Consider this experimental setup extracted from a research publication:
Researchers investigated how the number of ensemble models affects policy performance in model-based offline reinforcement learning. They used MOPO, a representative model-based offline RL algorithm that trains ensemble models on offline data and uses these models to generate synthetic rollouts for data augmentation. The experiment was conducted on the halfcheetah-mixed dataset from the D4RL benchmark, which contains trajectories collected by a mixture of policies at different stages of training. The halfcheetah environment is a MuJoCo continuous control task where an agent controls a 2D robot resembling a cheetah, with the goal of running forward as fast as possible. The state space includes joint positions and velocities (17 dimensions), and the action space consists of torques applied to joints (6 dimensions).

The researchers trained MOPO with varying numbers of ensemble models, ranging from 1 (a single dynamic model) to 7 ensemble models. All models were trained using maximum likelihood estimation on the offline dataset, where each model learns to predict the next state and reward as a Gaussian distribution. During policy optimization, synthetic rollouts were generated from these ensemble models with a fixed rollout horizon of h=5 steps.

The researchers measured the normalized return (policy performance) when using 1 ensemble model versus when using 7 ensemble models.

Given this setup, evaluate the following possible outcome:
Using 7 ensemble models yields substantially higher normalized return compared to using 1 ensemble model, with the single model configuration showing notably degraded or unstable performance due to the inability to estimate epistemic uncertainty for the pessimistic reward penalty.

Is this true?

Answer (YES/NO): YES